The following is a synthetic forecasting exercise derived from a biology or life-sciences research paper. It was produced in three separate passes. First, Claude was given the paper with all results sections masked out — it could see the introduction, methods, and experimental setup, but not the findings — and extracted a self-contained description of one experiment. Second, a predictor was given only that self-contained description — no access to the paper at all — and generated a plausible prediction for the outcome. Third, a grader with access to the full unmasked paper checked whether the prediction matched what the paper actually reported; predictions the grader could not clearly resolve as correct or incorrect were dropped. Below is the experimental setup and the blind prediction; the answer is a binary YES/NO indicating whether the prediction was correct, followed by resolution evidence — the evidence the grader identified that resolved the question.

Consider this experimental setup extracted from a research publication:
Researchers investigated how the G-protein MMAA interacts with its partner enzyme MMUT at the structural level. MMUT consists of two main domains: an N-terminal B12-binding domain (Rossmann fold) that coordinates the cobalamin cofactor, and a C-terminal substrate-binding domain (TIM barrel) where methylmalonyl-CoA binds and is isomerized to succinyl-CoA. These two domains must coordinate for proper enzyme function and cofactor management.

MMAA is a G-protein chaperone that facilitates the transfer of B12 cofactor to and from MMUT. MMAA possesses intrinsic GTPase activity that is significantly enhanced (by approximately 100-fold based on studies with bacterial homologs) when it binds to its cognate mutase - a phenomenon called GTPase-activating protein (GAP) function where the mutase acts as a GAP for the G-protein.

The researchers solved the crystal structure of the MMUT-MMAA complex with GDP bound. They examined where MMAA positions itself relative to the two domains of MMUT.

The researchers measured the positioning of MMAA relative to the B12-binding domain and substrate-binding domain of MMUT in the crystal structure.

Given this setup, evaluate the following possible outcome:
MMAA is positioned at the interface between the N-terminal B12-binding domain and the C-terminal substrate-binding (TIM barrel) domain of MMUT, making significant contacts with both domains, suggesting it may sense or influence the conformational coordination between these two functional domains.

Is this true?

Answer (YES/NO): YES